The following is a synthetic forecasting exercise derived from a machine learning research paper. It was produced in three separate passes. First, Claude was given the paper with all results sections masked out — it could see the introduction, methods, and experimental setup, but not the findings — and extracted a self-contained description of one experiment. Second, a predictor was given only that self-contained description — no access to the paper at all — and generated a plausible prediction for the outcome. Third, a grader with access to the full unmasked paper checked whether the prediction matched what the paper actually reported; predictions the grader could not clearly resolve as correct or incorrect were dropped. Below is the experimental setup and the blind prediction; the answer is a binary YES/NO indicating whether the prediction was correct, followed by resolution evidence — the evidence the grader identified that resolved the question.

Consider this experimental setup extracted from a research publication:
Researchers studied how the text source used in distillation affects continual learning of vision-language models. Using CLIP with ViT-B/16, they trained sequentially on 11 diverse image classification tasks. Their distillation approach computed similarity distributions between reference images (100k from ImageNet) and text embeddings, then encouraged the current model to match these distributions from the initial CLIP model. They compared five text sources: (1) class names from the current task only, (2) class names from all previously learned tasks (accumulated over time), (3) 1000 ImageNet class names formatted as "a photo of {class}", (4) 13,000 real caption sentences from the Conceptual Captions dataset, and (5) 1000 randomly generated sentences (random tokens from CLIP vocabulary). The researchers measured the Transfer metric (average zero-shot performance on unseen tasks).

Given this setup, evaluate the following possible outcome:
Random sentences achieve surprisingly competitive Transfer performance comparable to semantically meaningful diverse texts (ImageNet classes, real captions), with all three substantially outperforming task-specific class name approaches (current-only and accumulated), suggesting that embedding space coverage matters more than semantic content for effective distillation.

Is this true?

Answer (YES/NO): YES